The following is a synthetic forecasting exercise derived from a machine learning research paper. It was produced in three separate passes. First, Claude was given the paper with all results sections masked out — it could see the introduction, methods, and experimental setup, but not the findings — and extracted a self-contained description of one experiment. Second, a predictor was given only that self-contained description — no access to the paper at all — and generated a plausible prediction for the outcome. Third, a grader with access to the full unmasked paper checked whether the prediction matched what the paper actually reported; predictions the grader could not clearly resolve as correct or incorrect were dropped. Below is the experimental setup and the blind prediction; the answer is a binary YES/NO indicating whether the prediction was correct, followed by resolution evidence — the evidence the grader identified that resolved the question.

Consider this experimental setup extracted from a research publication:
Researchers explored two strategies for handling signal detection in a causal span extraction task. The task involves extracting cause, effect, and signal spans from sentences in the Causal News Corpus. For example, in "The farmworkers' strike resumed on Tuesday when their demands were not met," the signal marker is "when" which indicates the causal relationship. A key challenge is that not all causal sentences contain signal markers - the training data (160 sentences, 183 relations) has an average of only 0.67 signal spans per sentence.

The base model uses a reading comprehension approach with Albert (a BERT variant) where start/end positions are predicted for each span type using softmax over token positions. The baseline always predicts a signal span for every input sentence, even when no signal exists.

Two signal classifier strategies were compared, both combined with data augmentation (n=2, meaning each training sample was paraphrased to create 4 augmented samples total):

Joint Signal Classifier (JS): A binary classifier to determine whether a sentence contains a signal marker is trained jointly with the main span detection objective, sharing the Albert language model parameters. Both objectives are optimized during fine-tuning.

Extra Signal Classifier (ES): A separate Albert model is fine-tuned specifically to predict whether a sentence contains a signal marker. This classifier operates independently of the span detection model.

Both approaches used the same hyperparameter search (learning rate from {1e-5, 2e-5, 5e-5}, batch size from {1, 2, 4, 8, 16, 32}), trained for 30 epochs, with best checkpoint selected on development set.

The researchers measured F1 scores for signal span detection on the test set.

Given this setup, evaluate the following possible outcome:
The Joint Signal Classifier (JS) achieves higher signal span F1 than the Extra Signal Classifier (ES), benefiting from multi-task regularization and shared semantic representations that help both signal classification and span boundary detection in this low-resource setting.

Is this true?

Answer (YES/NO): NO